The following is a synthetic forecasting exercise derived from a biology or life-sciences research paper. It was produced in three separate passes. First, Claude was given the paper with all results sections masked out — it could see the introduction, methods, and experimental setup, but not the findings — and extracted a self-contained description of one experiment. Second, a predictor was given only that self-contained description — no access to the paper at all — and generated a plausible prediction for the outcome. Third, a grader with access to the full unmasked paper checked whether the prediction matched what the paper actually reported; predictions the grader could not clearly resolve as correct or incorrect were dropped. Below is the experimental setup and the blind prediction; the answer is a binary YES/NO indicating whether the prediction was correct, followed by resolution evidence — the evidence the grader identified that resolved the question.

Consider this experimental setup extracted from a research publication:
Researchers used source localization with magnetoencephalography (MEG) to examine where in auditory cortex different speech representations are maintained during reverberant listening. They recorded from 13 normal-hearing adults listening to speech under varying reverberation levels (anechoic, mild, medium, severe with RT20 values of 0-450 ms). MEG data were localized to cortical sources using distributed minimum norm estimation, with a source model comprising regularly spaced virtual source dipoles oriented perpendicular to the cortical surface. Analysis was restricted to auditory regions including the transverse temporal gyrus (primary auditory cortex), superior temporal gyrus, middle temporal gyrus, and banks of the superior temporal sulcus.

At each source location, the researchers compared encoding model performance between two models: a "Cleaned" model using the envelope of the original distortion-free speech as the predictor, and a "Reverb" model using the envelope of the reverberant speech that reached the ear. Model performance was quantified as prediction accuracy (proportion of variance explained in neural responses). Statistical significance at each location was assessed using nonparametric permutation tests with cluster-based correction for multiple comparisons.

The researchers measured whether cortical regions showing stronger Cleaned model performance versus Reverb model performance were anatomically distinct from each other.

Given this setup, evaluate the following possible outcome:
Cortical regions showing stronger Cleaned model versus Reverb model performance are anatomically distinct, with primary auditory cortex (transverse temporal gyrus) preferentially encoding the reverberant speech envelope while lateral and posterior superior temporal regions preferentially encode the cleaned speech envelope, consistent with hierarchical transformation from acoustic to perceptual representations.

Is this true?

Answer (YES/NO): NO